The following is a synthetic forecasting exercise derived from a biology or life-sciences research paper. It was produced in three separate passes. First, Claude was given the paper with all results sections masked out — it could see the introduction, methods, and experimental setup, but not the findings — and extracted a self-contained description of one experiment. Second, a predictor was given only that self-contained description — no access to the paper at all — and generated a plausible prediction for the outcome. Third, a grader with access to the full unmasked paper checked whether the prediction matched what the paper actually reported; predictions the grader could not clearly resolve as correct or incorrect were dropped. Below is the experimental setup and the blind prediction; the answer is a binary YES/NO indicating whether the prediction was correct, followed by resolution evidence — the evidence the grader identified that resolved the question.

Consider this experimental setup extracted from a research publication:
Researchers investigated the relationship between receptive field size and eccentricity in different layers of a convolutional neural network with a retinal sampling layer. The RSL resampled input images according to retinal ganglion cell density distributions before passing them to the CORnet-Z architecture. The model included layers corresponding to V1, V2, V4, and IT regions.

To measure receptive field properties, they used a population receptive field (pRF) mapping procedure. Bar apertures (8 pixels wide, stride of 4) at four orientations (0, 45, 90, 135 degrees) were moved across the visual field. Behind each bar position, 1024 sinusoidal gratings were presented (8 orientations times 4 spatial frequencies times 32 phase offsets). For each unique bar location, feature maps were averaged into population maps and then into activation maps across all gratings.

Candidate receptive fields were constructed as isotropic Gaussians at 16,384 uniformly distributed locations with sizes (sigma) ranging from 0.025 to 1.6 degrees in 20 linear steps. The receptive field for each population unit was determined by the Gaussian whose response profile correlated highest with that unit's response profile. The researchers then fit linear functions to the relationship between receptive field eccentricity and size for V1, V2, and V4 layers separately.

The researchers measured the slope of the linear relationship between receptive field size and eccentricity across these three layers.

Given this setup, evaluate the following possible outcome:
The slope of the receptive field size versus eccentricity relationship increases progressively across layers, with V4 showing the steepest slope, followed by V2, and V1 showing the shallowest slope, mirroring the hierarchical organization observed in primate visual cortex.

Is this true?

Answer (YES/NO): YES